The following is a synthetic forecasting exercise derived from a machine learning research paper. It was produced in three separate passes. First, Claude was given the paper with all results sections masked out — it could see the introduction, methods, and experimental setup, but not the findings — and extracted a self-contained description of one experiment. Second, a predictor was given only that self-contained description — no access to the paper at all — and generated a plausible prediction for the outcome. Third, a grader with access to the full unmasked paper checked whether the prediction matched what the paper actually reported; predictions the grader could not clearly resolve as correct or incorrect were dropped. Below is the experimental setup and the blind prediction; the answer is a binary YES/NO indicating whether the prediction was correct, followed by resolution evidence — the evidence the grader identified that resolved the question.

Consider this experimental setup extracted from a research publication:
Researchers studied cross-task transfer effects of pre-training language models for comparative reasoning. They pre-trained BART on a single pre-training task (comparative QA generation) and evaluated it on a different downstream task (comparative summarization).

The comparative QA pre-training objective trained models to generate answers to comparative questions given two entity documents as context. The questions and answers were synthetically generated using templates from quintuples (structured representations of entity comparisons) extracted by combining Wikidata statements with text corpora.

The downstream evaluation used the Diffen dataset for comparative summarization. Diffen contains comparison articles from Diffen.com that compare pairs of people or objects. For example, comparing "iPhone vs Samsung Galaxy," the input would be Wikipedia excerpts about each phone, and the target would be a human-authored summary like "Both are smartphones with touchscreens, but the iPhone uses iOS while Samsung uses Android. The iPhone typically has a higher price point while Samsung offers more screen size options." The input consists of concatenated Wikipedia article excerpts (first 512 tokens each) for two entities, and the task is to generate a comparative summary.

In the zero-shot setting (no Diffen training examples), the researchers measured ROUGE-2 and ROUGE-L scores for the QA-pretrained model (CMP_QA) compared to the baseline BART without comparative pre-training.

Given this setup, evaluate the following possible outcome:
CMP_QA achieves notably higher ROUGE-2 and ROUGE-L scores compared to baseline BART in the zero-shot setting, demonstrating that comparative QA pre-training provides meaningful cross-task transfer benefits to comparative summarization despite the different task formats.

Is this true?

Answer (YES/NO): NO